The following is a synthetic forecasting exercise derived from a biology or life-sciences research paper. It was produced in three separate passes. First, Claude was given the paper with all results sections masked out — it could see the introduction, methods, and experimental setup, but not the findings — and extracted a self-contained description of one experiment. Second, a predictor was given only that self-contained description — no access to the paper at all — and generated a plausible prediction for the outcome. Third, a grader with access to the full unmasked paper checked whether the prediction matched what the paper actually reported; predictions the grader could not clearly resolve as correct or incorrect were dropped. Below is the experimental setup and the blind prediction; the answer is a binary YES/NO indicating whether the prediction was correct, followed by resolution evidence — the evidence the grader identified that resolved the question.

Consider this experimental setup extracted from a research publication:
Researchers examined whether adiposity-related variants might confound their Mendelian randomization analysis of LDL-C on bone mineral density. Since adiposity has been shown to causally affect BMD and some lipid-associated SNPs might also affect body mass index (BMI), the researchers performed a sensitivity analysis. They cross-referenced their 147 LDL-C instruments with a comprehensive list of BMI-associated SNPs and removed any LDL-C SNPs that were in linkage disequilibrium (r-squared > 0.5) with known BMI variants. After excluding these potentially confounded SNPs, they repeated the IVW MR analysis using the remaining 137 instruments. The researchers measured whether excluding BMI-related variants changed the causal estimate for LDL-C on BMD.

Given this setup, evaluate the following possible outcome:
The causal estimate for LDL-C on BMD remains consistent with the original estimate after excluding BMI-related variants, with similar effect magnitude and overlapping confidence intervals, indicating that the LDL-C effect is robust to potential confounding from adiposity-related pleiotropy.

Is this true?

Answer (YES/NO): YES